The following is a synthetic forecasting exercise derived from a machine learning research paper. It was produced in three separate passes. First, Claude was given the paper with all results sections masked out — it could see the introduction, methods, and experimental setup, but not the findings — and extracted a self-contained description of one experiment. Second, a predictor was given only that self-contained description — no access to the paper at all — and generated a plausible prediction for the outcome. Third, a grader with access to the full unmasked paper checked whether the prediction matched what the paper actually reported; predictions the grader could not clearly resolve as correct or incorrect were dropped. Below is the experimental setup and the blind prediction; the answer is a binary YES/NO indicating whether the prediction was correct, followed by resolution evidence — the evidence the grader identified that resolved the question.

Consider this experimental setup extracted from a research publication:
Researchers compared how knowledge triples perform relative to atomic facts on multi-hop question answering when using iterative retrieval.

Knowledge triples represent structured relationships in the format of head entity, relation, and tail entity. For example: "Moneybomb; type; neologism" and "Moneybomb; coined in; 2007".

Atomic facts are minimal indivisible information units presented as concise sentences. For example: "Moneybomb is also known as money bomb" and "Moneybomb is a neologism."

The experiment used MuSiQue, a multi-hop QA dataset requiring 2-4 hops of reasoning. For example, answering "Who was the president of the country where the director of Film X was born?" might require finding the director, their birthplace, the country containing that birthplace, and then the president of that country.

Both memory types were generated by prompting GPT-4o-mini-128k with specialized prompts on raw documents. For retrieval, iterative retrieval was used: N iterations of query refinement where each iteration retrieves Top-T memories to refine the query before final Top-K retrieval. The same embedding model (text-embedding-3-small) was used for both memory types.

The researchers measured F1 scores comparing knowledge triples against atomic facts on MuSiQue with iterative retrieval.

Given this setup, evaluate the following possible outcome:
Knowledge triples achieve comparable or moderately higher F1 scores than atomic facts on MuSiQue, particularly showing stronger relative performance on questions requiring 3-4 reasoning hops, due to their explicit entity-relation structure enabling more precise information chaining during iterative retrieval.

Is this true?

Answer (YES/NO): NO